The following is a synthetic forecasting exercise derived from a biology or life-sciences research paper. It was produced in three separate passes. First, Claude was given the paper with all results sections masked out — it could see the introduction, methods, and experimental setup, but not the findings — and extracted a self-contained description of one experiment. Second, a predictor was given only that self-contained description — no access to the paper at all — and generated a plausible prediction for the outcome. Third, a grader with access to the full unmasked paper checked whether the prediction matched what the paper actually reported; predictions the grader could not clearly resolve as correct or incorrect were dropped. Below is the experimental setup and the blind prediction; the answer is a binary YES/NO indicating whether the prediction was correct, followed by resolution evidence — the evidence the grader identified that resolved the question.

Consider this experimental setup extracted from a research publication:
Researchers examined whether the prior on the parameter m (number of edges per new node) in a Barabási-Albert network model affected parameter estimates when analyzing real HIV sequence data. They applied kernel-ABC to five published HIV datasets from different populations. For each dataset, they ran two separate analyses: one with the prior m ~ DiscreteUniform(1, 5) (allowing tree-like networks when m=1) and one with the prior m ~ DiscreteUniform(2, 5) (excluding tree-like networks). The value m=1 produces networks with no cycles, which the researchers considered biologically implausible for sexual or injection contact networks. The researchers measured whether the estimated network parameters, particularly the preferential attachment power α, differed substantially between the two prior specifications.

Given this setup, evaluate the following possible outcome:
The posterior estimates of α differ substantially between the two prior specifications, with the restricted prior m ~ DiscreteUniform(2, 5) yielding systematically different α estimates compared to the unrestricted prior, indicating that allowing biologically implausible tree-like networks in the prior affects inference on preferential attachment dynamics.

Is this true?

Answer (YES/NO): NO